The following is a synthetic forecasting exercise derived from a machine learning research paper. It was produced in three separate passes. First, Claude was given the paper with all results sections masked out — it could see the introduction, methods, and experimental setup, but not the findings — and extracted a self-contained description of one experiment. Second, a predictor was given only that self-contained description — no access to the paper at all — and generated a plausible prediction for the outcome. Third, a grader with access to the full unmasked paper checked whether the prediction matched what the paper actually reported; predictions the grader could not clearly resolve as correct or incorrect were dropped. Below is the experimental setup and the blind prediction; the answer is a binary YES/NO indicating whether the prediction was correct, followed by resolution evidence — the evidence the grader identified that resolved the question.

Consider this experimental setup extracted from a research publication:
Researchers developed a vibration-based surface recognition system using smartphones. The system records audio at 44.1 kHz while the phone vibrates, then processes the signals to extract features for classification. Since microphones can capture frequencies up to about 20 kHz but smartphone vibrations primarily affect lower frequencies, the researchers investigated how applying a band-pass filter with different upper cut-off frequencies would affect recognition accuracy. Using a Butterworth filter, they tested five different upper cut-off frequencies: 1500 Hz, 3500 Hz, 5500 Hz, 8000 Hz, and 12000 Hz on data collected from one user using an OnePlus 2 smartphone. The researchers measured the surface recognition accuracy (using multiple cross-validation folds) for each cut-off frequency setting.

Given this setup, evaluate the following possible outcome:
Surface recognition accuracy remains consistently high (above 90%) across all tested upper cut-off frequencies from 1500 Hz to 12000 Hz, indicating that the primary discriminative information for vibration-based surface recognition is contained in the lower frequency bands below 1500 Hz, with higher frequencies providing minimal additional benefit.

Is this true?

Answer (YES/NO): NO